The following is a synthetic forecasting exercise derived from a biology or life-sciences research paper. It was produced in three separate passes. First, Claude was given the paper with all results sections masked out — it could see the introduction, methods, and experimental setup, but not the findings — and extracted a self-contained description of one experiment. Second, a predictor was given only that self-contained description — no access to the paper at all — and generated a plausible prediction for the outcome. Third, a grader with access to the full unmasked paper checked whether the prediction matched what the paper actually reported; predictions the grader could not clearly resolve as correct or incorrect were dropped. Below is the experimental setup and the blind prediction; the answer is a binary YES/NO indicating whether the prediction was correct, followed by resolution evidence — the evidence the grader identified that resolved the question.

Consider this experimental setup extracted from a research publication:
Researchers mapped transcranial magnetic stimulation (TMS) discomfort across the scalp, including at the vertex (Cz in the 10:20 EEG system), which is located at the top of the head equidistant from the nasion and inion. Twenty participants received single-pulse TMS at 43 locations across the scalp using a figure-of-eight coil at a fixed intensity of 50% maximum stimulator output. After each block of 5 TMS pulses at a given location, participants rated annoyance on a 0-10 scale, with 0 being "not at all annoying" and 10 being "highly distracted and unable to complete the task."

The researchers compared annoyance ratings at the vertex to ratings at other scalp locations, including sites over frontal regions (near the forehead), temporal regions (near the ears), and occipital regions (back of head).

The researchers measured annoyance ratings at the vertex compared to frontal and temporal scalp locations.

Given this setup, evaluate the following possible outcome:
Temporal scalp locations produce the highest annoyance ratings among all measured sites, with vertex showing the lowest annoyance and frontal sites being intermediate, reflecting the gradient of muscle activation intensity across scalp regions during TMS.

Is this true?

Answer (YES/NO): NO